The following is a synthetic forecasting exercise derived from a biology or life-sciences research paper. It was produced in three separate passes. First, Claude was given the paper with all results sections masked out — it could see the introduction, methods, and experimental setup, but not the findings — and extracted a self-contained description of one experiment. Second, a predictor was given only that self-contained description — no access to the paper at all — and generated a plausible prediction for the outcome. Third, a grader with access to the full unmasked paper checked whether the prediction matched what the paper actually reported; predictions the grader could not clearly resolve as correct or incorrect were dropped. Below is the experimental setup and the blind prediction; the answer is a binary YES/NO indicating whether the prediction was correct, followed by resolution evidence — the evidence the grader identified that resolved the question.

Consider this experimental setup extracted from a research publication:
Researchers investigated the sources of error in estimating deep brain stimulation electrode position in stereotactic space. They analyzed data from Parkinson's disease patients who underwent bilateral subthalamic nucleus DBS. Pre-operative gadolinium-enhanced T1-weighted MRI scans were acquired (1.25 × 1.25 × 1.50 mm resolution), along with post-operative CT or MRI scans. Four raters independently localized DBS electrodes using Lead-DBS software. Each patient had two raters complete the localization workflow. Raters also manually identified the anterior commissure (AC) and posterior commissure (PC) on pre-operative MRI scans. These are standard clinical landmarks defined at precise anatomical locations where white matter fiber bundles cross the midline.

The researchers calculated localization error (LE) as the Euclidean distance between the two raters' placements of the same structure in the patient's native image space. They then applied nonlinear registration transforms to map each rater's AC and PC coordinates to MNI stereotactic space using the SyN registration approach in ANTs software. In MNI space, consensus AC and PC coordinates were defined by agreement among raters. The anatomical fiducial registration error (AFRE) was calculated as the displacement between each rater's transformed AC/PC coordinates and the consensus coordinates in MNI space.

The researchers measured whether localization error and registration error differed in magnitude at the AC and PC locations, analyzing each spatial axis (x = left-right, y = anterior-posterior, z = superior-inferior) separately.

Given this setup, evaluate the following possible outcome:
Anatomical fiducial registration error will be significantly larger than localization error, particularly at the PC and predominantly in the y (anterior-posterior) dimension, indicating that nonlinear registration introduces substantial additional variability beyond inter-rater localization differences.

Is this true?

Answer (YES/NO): NO